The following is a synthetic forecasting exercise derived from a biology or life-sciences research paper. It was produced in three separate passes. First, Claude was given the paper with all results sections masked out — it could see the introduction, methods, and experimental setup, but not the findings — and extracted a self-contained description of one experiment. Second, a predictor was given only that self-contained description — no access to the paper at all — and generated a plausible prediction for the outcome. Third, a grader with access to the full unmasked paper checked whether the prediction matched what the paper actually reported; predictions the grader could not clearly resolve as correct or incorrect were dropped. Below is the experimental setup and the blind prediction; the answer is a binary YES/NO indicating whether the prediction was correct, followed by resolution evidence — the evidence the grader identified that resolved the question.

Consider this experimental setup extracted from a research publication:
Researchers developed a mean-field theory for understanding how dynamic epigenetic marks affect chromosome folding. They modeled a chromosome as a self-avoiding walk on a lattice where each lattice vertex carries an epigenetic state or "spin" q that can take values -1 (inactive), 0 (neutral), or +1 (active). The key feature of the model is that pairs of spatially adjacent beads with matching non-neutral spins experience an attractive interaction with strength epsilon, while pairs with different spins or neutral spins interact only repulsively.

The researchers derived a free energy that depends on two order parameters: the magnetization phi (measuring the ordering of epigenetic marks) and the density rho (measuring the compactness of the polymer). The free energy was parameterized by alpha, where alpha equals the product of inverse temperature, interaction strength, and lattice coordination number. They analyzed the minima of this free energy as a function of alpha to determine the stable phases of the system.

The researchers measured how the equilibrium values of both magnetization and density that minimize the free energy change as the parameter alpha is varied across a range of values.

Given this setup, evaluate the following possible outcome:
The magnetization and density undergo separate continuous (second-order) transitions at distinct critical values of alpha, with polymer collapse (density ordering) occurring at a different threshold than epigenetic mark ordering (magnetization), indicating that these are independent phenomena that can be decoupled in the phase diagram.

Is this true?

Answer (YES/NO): NO